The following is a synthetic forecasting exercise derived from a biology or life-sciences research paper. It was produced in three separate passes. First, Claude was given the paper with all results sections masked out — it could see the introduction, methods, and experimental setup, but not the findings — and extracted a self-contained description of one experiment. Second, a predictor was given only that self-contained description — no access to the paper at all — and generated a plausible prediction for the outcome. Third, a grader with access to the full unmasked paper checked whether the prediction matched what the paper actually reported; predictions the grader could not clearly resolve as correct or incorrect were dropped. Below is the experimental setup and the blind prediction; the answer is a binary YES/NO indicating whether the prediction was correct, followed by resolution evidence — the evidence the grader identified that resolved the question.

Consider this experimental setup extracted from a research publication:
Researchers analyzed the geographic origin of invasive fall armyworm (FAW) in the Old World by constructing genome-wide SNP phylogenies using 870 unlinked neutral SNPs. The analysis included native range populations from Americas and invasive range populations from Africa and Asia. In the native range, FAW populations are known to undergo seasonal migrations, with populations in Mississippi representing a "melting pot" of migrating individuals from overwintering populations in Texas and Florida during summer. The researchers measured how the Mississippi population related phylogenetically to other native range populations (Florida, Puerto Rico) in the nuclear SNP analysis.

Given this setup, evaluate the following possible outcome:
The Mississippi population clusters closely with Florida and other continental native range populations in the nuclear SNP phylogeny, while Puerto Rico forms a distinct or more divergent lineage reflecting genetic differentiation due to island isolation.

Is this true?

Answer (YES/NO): NO